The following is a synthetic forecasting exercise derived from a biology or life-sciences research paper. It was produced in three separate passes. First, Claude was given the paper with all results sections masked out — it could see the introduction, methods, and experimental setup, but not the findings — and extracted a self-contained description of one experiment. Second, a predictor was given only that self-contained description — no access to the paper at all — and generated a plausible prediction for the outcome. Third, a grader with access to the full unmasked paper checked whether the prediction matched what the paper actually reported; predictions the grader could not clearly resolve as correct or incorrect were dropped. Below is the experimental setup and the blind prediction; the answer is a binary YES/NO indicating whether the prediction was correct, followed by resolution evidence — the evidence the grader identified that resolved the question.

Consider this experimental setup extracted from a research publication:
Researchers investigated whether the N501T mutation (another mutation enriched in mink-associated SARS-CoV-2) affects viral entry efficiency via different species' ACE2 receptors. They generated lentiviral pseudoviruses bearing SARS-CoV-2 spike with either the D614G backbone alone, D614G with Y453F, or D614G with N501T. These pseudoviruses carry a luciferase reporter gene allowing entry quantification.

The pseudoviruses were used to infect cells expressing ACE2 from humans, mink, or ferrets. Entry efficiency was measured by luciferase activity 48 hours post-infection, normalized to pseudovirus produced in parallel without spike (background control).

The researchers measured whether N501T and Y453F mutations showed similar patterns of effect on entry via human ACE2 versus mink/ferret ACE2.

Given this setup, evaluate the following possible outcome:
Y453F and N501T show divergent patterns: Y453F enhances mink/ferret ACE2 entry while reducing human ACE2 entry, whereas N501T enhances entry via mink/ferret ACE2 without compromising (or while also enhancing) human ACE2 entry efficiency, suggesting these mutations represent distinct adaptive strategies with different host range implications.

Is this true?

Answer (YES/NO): NO